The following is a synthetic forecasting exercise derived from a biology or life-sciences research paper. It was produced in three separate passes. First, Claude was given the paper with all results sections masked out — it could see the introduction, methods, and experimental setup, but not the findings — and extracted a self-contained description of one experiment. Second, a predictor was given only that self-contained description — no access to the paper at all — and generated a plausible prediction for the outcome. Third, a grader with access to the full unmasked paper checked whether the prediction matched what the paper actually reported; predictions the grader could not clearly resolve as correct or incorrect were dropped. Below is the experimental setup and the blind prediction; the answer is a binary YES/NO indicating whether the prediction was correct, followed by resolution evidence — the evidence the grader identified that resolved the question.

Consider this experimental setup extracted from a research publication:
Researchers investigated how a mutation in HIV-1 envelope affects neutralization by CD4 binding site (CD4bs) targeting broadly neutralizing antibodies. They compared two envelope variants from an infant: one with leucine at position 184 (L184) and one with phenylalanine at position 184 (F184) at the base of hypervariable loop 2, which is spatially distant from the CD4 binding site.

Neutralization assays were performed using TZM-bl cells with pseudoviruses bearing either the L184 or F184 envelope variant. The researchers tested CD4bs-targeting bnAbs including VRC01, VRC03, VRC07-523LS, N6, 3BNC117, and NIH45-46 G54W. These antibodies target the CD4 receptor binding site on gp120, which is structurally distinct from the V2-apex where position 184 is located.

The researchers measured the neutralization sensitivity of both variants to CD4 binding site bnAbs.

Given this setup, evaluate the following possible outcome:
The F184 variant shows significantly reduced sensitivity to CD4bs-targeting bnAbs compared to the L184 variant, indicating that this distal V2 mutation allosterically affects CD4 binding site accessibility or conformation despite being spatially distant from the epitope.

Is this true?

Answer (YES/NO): NO